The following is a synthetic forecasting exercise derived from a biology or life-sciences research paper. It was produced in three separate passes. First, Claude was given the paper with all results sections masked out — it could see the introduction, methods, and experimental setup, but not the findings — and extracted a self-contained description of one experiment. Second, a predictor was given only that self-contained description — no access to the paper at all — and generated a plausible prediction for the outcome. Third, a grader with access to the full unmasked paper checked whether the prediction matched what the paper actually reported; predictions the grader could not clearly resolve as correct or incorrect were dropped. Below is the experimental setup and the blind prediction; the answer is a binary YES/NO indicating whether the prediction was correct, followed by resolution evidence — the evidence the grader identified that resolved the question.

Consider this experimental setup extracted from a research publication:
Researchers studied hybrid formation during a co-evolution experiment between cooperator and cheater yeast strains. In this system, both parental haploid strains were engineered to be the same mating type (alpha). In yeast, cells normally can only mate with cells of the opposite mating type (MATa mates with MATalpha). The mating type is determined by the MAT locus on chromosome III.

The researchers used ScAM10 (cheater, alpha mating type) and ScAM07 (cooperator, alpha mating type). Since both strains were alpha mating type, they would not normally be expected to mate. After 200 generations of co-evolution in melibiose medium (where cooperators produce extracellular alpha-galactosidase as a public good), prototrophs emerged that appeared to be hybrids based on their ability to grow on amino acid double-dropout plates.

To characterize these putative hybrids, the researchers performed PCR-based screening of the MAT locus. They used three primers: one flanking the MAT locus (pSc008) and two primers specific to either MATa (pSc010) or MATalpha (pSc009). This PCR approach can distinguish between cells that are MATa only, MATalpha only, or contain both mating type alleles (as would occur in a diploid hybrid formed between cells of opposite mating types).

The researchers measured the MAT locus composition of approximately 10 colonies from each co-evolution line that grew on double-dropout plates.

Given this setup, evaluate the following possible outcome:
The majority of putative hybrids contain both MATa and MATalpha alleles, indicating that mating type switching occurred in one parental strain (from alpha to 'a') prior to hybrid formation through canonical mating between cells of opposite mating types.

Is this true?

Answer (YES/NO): NO